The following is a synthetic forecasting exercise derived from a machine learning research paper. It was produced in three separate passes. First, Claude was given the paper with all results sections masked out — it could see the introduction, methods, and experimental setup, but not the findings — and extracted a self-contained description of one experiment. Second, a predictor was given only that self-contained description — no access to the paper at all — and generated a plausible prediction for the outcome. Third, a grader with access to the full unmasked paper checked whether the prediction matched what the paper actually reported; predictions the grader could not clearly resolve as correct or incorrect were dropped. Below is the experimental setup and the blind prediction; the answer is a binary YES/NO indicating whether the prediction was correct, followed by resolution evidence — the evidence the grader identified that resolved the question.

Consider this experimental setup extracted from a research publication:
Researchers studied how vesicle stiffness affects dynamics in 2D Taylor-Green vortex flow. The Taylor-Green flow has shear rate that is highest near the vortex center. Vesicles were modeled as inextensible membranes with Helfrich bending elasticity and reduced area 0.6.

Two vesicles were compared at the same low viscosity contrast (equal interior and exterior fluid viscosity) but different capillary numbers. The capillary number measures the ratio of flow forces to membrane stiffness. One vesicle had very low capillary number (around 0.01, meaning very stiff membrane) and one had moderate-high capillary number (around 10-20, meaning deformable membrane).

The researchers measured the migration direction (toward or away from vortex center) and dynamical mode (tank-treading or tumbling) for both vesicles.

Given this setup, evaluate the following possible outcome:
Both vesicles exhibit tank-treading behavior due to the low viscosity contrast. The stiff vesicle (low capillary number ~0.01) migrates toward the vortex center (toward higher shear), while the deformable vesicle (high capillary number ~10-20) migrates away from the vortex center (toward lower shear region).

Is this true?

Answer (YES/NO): NO